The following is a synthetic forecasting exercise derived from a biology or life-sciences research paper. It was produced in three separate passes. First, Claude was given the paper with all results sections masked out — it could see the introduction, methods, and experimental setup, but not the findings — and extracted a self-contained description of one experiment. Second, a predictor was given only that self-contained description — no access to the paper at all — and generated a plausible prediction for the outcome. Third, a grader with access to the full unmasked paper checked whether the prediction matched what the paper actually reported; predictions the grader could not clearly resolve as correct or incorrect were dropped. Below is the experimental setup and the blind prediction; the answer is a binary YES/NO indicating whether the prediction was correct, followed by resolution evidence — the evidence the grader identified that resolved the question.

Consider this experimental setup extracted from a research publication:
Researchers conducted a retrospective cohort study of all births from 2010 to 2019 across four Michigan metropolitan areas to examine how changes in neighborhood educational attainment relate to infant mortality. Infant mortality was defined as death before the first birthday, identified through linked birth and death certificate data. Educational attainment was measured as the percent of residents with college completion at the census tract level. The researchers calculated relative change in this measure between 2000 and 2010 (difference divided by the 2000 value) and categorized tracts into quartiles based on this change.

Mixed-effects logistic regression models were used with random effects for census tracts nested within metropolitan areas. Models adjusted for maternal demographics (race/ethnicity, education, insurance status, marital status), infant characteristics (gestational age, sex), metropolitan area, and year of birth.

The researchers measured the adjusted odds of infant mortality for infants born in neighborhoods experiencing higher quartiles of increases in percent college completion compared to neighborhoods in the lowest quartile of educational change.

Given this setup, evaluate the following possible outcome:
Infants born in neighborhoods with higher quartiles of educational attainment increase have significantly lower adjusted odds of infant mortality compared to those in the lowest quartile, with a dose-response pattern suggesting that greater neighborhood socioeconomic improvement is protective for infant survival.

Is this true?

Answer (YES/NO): NO